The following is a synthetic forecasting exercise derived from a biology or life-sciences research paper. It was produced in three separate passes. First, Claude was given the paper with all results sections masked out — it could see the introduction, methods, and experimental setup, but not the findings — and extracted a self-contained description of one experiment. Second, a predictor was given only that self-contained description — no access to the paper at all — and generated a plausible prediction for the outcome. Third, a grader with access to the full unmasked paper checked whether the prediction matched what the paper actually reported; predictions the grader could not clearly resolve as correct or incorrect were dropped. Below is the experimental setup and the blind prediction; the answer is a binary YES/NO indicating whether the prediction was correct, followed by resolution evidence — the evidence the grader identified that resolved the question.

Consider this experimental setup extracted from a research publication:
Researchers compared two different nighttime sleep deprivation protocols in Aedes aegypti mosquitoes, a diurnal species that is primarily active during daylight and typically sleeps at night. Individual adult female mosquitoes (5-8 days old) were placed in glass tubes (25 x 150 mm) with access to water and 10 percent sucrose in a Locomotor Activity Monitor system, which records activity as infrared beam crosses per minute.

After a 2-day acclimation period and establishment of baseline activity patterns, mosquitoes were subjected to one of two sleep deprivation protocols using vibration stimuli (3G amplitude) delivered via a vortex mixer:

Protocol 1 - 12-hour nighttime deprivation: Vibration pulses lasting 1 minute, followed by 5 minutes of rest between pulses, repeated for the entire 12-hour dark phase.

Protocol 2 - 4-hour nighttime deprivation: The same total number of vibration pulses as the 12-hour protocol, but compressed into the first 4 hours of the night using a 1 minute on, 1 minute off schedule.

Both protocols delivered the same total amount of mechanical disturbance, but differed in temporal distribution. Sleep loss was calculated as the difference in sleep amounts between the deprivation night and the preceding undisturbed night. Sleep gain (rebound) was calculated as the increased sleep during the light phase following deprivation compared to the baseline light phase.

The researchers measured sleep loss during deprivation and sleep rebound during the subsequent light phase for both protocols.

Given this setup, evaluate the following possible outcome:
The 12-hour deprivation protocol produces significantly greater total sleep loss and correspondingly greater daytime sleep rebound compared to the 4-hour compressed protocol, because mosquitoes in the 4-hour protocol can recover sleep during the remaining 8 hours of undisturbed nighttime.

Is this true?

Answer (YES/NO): NO